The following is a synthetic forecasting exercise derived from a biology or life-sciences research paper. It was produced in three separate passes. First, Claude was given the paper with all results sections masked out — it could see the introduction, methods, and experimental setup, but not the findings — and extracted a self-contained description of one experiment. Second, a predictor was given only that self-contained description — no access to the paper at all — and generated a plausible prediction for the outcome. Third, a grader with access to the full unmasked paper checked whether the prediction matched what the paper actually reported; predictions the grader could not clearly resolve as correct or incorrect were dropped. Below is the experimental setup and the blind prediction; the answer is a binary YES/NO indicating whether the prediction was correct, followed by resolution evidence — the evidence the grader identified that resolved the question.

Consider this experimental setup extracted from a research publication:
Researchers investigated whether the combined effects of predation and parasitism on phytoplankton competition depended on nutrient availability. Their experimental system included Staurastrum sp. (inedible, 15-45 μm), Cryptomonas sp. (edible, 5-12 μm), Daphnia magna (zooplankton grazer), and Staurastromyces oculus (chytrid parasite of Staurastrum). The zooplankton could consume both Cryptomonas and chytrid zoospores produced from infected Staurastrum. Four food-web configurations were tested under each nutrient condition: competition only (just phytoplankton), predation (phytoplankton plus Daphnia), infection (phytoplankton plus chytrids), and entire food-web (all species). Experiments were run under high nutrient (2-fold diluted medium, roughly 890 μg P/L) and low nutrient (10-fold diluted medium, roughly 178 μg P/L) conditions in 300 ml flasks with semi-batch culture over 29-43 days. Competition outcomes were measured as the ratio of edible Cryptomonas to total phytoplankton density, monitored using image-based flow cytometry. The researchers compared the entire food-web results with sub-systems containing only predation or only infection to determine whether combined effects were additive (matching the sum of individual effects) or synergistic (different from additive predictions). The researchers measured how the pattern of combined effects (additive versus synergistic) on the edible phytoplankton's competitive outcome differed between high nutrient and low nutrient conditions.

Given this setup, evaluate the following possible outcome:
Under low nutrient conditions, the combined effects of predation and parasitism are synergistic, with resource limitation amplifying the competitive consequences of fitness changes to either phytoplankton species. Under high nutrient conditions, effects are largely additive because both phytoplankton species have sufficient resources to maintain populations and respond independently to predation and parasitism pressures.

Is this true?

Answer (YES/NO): YES